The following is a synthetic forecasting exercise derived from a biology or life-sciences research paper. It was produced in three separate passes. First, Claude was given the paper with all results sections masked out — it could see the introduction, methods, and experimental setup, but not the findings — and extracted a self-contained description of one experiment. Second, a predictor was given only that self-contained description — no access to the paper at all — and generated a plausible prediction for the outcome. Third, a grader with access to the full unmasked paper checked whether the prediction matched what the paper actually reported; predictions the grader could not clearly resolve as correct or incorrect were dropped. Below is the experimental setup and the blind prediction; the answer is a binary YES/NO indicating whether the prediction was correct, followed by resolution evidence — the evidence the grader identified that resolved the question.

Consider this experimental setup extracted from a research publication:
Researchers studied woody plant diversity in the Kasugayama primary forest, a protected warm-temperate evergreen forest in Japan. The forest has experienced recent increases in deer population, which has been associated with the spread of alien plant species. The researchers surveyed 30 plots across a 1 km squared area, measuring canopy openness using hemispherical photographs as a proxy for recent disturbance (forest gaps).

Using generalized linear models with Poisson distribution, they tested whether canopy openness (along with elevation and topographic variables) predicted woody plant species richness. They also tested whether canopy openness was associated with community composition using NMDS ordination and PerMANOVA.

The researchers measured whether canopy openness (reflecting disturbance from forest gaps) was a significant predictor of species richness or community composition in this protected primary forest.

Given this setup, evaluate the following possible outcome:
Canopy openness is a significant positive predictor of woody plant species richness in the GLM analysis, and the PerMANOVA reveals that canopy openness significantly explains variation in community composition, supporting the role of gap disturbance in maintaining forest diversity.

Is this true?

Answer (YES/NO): NO